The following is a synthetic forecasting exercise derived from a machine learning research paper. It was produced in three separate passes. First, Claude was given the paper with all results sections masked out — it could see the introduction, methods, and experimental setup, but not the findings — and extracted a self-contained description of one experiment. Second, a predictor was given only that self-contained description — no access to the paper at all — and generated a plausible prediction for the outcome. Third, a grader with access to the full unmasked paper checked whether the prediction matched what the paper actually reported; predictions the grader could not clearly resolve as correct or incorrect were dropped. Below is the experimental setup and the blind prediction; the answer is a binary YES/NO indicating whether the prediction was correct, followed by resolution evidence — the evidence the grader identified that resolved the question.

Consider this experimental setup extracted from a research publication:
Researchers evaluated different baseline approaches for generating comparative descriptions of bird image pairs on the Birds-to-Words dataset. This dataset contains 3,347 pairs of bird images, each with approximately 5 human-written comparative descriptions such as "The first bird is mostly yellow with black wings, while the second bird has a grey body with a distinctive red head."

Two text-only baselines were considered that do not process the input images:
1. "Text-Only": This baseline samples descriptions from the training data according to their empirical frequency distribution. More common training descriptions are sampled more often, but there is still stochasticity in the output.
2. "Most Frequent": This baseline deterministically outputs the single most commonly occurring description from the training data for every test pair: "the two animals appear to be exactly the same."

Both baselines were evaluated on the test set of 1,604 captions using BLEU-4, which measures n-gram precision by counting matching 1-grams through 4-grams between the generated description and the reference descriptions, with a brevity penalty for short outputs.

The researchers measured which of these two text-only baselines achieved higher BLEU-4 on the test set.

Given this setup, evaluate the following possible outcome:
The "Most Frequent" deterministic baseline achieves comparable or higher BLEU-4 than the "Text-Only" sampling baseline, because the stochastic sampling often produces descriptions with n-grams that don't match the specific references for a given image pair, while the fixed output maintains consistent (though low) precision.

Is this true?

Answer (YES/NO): YES